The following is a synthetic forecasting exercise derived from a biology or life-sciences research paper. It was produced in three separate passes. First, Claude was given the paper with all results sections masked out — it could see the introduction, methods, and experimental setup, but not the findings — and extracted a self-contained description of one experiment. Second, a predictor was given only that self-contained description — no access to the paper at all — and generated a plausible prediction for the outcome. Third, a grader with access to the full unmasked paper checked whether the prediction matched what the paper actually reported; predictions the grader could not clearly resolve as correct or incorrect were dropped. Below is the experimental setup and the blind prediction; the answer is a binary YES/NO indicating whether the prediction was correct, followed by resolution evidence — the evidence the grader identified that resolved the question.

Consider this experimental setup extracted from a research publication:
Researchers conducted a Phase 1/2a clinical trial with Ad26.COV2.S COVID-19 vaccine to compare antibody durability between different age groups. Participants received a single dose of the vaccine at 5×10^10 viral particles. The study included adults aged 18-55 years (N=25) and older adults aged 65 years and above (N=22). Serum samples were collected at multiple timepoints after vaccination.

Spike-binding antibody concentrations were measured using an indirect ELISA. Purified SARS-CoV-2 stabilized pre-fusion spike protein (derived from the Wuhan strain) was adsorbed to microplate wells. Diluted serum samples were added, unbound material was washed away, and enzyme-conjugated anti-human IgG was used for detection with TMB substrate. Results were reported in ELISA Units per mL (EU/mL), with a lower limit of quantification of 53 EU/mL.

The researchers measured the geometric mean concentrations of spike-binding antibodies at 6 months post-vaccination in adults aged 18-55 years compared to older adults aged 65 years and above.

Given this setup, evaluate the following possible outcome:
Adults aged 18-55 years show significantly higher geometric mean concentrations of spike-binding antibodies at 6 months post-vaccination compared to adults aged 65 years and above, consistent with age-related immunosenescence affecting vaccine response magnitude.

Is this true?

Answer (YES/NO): NO